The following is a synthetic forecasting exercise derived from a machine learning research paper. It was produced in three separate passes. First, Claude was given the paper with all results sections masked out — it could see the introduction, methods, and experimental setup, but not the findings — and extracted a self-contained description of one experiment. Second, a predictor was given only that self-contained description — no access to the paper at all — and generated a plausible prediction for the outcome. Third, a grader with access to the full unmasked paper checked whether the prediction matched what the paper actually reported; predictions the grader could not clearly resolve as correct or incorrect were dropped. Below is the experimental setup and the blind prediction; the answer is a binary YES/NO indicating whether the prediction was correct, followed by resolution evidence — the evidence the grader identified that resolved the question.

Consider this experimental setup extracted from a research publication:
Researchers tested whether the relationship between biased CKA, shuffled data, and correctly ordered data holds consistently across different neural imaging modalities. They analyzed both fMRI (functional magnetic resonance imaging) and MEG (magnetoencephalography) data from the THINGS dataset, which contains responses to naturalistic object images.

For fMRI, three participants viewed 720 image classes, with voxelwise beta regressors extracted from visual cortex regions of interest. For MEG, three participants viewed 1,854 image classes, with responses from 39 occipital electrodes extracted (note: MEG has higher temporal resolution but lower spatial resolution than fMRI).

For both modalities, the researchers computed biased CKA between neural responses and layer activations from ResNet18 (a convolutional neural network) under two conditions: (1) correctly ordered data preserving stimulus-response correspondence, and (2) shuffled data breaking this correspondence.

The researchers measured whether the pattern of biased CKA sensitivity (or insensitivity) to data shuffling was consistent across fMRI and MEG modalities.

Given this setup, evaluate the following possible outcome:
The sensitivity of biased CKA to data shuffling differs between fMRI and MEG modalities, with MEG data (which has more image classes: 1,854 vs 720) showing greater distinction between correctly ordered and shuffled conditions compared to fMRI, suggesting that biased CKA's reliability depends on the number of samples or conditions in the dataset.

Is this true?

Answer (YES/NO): NO